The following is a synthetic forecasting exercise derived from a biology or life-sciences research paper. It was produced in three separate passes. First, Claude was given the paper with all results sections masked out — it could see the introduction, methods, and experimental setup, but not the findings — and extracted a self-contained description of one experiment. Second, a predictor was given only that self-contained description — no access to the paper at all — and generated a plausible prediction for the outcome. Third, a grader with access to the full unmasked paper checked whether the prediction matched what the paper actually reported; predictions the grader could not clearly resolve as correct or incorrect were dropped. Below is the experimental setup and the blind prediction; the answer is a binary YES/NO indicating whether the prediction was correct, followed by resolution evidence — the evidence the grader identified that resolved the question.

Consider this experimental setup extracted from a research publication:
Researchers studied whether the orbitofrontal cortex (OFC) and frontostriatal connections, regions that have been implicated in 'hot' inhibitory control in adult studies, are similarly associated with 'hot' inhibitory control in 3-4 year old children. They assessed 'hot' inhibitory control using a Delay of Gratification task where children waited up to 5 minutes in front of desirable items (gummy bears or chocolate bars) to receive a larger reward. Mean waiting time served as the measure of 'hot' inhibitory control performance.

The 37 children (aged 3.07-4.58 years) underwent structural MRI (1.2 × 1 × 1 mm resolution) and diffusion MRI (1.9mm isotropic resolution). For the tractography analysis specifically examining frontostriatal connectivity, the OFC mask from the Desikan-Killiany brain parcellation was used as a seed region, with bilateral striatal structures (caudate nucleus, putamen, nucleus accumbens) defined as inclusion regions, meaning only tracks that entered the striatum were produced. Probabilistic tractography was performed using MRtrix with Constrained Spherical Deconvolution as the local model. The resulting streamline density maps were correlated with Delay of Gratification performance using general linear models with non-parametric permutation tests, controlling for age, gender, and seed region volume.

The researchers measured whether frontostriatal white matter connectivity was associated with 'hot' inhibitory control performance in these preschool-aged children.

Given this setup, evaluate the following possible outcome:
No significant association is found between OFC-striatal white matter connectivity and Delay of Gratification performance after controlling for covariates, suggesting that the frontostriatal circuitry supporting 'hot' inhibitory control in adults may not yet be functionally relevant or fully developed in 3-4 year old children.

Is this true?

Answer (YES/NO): YES